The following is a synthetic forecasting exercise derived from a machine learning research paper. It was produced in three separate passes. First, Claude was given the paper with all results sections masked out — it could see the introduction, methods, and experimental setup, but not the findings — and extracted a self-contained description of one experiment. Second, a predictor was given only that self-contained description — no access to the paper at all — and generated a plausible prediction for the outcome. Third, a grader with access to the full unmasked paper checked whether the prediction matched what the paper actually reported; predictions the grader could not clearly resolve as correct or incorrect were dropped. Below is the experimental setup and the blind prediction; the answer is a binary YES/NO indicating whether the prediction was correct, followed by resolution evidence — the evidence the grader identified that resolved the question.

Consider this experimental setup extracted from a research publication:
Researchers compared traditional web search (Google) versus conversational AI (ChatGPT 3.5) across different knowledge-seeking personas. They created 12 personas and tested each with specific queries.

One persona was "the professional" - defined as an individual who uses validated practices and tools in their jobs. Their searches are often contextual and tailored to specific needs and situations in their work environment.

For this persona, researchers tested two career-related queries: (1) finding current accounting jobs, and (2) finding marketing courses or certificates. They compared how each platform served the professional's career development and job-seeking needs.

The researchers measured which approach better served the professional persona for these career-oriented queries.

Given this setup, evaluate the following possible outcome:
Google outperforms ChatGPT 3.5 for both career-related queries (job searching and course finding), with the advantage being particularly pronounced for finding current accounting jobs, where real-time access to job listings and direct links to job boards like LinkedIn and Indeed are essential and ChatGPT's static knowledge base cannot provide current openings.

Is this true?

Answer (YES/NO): NO